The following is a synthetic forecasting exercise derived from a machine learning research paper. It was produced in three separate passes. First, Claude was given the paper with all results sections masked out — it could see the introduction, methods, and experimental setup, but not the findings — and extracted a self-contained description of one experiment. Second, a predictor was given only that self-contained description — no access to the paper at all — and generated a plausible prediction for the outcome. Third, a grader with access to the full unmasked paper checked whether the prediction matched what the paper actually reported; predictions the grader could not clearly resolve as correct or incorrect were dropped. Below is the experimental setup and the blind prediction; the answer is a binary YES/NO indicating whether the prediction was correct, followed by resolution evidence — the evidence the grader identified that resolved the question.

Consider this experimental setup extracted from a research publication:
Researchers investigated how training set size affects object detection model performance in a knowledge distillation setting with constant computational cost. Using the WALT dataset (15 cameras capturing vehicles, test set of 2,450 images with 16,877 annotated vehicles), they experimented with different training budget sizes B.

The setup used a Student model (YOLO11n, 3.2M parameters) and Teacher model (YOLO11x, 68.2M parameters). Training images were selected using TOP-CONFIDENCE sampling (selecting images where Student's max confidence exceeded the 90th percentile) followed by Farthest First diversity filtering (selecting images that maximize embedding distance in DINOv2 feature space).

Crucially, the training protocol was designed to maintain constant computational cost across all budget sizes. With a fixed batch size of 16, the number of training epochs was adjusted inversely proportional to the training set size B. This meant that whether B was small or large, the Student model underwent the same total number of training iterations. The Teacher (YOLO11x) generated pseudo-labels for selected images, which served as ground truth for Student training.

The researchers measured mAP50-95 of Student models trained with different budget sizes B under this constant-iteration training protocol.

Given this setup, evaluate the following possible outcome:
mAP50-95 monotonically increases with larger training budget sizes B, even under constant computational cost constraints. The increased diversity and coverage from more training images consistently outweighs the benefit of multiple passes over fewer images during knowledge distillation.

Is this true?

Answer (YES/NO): NO